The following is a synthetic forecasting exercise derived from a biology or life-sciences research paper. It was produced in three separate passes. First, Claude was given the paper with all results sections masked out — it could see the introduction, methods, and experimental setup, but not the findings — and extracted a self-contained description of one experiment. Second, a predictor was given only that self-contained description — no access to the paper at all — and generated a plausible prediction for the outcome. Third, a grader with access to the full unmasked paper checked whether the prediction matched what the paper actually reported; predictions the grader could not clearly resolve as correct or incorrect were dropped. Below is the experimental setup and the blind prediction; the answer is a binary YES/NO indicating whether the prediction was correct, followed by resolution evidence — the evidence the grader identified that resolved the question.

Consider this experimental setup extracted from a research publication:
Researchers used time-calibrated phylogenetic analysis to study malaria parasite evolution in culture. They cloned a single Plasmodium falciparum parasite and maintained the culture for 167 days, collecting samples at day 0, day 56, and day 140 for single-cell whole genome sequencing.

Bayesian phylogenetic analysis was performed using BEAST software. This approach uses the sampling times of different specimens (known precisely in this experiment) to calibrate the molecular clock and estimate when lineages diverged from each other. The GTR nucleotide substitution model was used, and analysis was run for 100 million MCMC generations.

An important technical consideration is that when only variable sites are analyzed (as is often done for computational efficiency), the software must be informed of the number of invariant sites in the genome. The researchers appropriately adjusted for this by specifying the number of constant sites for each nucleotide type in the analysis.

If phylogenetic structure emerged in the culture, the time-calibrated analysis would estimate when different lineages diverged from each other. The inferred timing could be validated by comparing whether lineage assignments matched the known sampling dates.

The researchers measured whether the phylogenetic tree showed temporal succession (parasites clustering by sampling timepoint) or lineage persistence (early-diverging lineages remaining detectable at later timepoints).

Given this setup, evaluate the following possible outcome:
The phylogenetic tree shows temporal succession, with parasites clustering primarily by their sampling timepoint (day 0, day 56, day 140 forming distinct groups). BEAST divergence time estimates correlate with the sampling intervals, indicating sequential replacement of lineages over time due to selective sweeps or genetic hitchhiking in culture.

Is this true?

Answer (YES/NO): NO